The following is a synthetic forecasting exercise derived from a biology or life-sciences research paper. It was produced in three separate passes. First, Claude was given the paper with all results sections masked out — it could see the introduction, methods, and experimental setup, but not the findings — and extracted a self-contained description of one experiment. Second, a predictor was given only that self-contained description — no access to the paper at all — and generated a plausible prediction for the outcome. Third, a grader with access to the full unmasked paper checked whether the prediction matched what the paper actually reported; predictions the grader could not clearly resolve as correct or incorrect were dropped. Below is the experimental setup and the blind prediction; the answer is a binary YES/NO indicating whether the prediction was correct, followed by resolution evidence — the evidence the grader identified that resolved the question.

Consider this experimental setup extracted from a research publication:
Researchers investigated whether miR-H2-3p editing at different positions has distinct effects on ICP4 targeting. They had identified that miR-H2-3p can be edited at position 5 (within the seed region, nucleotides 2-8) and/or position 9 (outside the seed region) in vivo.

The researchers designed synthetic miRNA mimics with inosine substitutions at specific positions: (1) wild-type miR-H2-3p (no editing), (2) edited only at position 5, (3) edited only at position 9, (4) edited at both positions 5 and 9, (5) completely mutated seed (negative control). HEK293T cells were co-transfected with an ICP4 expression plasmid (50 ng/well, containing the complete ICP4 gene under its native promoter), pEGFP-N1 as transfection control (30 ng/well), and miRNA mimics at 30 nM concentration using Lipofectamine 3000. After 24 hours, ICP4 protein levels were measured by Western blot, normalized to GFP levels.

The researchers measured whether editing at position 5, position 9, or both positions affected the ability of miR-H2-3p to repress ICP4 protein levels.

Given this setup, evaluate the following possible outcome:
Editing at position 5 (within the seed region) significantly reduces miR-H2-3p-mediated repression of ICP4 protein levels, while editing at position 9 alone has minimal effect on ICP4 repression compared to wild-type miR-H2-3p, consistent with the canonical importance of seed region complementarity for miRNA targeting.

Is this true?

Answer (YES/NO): NO